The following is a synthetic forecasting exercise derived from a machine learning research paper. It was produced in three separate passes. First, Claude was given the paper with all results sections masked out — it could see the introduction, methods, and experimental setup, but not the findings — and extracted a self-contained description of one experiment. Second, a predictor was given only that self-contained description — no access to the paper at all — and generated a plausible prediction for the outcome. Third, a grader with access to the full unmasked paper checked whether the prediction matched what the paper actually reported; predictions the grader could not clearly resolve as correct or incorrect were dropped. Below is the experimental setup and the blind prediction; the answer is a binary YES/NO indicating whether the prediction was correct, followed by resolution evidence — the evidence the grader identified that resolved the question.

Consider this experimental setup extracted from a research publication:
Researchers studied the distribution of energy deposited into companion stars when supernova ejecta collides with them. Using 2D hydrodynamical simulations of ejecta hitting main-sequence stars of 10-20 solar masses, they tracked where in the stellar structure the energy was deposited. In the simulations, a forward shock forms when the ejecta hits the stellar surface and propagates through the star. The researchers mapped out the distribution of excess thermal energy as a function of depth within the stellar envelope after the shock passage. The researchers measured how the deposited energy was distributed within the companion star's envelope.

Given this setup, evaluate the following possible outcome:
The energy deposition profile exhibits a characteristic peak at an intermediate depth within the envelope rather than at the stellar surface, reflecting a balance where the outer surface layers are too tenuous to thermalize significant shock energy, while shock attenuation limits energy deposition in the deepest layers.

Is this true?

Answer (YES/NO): NO